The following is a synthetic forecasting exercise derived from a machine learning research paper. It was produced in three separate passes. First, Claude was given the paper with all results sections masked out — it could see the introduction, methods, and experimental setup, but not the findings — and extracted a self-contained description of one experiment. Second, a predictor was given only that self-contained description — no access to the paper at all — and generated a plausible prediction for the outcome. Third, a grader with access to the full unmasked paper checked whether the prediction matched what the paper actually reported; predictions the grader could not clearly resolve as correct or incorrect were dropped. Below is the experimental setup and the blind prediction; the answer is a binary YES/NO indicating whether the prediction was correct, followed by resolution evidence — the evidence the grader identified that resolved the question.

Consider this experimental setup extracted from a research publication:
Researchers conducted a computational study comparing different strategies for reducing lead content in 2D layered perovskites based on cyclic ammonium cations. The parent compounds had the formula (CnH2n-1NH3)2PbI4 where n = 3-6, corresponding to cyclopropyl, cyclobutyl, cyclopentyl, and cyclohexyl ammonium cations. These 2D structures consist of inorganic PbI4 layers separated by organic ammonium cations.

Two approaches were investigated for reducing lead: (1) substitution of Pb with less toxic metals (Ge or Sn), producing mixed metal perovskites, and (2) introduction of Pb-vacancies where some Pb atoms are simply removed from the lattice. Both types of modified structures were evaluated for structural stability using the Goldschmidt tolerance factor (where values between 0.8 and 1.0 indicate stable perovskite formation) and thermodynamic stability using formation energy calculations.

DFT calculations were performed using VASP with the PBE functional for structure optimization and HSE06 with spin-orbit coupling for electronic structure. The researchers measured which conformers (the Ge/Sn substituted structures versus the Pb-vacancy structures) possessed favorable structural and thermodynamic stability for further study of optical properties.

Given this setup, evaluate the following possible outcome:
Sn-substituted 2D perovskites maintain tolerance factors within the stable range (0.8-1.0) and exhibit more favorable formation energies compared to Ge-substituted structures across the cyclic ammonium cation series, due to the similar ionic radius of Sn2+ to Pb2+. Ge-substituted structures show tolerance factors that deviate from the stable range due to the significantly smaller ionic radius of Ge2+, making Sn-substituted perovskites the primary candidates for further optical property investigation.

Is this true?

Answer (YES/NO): NO